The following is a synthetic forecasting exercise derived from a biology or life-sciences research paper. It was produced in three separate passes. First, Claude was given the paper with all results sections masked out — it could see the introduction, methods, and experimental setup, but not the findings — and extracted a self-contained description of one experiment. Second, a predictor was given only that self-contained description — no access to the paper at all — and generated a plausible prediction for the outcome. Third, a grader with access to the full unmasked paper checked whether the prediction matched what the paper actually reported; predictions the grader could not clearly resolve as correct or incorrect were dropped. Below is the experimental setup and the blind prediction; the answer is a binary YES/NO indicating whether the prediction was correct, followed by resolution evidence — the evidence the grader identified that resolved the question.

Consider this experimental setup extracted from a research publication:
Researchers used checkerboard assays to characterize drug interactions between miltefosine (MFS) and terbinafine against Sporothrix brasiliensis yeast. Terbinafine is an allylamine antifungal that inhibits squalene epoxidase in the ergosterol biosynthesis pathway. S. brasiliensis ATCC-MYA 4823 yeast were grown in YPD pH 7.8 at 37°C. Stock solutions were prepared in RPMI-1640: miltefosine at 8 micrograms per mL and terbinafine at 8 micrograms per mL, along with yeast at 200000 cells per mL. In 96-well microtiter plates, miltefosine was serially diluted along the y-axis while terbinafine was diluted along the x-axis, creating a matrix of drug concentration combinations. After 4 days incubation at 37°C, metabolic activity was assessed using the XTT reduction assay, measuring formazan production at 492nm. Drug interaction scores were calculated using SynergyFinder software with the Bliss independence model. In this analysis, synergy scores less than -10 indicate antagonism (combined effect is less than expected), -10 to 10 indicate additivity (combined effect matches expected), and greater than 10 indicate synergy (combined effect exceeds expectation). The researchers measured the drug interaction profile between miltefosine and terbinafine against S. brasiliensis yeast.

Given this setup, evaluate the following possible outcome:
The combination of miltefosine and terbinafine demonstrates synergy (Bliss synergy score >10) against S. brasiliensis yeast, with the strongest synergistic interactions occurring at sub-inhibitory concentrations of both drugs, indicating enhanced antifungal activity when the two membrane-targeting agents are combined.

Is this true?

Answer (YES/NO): NO